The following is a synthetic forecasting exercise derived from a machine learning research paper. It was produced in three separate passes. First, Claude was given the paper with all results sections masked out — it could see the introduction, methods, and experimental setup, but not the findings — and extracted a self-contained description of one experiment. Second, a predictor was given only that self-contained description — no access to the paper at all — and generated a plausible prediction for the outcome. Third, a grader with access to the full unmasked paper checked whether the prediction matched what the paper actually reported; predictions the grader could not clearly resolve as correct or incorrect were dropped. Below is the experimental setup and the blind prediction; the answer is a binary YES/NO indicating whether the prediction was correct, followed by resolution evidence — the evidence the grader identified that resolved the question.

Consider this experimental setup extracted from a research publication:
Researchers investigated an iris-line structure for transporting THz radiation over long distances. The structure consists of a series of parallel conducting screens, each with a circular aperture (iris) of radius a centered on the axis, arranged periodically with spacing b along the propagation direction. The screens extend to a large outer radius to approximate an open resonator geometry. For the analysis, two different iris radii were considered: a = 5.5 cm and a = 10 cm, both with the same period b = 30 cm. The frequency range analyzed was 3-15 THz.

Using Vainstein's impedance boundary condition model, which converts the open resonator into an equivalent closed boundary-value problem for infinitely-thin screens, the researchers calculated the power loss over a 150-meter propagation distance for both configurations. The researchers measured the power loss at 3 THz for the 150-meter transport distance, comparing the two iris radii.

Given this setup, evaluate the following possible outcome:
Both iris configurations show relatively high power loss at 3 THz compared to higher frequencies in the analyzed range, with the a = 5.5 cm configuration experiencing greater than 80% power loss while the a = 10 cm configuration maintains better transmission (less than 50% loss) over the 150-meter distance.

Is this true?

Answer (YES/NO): NO